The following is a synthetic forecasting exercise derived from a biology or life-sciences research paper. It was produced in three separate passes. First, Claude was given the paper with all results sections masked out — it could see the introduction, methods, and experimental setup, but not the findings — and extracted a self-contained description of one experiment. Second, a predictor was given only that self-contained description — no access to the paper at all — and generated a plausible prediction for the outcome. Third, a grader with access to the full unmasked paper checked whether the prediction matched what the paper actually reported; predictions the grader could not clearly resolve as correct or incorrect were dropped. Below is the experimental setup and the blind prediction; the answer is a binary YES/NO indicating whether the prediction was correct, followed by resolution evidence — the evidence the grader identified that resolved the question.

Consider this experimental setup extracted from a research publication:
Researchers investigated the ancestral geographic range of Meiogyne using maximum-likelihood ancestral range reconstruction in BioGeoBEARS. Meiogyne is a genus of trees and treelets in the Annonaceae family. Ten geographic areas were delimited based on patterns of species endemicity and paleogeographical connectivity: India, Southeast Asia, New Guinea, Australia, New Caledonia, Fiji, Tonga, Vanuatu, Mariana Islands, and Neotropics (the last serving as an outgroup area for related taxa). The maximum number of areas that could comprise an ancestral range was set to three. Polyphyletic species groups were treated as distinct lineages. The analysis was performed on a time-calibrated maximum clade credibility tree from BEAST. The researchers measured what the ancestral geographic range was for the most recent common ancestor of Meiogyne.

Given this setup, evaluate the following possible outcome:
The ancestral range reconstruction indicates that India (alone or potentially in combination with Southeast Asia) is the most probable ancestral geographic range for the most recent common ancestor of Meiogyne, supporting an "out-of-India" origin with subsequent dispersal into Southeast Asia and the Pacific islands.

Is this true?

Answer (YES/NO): NO